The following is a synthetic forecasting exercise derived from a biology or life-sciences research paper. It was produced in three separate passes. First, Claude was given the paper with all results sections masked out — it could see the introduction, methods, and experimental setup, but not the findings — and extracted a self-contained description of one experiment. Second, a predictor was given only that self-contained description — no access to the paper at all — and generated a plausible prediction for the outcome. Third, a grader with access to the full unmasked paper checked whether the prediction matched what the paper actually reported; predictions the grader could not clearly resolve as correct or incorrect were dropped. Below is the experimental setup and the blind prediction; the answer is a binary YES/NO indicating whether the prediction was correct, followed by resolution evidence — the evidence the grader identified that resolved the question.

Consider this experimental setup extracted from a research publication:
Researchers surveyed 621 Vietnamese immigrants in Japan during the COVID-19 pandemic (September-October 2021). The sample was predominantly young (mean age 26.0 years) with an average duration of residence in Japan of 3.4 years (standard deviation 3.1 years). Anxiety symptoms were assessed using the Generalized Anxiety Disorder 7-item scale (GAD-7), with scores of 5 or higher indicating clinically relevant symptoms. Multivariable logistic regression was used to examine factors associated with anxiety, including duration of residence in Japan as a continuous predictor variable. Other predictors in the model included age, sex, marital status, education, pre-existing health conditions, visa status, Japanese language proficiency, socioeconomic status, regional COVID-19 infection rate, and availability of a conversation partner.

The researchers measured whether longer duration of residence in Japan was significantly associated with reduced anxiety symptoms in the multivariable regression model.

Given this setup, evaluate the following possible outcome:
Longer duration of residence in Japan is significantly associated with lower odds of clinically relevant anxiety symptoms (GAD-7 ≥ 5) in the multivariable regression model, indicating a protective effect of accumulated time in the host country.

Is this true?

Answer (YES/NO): NO